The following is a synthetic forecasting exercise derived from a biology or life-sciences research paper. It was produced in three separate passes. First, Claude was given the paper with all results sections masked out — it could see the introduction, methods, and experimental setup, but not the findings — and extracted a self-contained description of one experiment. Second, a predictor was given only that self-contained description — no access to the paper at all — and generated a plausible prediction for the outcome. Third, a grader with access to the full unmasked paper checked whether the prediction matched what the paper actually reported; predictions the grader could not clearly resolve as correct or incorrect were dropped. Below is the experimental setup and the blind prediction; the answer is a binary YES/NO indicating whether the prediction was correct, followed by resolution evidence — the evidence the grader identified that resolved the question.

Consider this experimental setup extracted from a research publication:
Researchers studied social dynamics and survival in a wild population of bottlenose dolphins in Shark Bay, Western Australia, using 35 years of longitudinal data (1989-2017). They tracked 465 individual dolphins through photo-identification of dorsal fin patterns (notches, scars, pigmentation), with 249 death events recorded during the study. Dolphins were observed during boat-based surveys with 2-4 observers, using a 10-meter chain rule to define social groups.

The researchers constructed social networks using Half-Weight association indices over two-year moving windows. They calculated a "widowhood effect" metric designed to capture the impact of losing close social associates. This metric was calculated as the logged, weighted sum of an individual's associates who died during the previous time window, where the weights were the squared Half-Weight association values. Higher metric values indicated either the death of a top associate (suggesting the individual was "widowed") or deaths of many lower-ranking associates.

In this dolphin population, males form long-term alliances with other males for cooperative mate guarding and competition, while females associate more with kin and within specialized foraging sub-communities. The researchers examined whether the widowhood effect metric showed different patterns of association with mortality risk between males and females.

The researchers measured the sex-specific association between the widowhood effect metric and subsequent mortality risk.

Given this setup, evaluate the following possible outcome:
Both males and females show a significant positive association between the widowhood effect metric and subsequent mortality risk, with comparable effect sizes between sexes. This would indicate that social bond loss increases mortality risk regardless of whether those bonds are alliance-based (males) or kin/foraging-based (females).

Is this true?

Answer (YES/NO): NO